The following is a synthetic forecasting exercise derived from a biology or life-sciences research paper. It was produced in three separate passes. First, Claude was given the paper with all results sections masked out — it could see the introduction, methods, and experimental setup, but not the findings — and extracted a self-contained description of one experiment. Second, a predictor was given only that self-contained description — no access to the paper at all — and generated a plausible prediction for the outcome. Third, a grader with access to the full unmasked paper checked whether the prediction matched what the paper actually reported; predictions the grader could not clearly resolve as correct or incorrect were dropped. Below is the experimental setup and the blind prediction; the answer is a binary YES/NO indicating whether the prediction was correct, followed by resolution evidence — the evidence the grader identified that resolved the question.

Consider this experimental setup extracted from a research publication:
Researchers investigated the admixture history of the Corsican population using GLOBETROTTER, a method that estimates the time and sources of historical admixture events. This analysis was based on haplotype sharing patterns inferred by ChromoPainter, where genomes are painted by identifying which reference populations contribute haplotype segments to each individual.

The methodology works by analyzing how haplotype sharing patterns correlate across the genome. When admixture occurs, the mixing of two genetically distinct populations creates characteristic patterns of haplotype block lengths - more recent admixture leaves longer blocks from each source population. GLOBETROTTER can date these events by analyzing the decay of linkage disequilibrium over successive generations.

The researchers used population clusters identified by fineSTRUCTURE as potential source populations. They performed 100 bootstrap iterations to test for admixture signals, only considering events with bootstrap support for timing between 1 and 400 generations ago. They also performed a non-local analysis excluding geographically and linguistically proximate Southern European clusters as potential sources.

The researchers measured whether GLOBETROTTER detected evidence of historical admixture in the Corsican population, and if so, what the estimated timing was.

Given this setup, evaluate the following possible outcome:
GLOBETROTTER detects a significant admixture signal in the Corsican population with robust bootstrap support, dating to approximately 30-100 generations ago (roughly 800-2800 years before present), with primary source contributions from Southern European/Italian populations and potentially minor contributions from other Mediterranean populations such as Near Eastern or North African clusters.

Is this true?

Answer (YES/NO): YES